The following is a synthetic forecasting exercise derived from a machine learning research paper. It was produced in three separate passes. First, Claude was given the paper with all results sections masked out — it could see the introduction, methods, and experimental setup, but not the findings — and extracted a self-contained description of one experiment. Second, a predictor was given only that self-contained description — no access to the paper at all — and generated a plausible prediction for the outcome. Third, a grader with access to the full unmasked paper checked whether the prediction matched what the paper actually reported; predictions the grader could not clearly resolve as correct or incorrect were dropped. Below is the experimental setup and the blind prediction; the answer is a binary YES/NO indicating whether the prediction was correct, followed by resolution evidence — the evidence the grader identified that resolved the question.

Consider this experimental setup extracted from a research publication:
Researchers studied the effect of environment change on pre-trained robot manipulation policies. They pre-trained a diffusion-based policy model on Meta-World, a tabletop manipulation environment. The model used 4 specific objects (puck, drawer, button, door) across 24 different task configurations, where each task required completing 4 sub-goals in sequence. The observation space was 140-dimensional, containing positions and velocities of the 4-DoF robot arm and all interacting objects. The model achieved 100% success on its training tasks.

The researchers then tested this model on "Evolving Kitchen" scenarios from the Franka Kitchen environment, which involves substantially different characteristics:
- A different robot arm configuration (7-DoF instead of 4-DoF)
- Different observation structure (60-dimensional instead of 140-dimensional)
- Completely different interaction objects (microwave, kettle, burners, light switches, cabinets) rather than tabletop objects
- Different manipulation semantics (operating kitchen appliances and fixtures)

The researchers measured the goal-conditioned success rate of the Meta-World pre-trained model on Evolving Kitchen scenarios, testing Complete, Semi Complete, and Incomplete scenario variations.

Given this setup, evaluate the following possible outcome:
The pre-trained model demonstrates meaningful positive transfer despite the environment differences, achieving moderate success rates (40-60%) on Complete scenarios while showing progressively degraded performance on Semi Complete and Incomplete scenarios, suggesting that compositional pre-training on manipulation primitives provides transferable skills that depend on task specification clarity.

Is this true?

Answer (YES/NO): NO